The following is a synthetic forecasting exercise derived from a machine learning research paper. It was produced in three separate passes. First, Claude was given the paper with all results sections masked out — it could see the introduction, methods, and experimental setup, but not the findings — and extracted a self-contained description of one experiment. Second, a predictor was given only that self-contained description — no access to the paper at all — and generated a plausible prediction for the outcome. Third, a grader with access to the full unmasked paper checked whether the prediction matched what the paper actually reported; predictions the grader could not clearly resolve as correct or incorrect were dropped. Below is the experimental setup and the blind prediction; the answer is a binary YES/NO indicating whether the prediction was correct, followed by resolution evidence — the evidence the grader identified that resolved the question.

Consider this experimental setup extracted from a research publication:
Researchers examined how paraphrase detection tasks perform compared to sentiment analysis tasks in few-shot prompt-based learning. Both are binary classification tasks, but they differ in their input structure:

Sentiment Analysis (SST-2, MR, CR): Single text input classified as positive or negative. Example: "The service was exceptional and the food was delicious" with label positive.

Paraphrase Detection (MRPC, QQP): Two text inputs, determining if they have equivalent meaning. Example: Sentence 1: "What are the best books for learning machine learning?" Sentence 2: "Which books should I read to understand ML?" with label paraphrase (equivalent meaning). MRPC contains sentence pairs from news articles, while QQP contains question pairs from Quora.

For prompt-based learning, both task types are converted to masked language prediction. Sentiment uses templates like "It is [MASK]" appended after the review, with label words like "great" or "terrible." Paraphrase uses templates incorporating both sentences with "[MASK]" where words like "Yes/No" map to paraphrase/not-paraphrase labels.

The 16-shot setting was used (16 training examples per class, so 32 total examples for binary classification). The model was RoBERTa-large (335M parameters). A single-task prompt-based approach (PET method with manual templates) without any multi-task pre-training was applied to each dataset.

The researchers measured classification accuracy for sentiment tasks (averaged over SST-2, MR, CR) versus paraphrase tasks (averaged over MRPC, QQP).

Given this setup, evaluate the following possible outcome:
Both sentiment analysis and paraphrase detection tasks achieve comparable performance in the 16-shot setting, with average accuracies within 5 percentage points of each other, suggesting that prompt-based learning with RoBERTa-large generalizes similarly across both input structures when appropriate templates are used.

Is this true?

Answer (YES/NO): NO